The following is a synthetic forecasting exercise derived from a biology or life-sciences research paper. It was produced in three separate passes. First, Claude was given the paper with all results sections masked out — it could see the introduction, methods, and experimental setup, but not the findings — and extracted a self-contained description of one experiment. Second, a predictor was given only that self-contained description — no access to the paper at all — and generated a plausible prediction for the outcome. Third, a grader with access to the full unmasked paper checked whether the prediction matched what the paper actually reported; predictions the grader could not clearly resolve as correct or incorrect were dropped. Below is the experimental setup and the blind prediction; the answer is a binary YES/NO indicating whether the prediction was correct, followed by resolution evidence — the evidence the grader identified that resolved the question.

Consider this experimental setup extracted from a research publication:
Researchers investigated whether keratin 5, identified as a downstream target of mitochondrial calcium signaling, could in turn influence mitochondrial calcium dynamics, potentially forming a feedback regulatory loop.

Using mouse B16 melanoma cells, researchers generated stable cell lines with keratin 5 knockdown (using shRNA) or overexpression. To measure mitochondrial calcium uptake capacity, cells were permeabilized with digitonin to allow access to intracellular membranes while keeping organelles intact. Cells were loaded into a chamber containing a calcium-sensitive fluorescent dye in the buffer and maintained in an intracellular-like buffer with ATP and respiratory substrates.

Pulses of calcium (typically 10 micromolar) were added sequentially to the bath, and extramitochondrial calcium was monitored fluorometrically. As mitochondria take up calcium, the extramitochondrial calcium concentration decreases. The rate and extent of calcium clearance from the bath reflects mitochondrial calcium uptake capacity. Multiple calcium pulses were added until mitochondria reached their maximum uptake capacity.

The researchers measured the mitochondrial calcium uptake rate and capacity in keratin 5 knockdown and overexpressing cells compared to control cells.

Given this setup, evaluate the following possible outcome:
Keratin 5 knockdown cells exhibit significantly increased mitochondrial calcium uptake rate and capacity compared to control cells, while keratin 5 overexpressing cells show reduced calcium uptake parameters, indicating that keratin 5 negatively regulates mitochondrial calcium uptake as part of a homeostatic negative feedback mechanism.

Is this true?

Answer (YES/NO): NO